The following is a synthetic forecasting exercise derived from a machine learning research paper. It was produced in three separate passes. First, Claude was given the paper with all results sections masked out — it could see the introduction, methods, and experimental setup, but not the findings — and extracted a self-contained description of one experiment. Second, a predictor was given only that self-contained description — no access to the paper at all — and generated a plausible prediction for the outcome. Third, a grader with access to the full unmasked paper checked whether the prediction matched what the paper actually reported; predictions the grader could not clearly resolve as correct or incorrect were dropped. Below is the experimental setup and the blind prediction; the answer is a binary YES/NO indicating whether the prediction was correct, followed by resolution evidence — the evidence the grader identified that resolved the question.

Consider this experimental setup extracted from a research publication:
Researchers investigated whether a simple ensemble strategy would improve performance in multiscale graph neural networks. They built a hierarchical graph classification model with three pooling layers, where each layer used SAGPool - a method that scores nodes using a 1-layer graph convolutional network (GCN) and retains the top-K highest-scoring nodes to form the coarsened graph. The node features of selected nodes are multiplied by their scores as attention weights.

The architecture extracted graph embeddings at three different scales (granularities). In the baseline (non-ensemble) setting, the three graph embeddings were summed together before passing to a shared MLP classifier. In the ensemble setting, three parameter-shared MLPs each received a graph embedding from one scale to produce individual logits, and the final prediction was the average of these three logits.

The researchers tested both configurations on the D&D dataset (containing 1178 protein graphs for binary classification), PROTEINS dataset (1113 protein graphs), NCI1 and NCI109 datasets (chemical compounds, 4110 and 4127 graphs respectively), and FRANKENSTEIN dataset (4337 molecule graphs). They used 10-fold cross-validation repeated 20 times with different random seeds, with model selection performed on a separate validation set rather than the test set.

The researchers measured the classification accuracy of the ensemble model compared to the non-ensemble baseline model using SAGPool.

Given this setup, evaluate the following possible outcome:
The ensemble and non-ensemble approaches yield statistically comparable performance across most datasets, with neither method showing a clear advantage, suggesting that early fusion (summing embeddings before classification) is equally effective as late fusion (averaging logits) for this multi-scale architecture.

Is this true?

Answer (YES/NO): NO